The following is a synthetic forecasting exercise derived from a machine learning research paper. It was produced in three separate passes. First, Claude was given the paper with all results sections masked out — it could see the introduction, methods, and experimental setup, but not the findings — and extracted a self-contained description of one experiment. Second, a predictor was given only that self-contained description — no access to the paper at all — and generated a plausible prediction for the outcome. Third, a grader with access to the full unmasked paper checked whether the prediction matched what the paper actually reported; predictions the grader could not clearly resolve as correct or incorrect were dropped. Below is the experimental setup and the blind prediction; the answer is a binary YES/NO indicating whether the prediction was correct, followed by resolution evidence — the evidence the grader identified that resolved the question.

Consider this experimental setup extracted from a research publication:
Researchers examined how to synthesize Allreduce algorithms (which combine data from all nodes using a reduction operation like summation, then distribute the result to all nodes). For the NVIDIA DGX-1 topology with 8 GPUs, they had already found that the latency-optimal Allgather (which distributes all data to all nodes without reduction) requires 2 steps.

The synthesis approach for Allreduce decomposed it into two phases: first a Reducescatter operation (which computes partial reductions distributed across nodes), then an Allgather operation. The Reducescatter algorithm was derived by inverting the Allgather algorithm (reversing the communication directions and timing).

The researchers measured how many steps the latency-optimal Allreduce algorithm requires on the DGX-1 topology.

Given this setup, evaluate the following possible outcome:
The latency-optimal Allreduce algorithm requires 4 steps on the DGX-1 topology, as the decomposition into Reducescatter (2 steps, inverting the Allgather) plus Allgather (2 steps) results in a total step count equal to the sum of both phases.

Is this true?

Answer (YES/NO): YES